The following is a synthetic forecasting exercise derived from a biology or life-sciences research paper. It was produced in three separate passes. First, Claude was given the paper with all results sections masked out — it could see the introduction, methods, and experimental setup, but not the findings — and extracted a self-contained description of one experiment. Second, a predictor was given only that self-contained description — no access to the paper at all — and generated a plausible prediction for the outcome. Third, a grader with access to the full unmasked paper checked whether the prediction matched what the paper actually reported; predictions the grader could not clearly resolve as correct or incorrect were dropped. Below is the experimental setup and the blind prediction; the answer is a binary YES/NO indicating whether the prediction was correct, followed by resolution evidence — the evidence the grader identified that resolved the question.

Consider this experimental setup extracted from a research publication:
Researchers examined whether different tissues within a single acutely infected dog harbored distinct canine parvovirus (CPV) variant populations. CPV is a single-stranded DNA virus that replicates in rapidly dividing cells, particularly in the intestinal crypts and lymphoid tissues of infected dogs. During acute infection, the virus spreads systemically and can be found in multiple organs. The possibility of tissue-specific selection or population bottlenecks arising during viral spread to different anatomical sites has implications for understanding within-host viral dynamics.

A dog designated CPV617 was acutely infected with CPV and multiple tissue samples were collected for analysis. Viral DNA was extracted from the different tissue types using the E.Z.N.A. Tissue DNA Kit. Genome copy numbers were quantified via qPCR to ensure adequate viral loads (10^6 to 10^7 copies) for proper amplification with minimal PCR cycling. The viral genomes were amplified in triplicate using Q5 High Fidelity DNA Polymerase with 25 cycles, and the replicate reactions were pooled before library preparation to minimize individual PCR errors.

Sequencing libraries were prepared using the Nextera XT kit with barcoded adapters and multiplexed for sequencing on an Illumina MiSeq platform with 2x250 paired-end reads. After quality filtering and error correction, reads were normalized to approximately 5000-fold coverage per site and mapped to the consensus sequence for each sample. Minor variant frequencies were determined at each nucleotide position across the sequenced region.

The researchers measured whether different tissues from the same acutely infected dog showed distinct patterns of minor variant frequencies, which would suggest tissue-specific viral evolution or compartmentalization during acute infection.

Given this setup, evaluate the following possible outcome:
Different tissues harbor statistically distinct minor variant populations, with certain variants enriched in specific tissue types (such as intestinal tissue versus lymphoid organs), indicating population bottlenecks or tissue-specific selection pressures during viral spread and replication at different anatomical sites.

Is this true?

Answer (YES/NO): NO